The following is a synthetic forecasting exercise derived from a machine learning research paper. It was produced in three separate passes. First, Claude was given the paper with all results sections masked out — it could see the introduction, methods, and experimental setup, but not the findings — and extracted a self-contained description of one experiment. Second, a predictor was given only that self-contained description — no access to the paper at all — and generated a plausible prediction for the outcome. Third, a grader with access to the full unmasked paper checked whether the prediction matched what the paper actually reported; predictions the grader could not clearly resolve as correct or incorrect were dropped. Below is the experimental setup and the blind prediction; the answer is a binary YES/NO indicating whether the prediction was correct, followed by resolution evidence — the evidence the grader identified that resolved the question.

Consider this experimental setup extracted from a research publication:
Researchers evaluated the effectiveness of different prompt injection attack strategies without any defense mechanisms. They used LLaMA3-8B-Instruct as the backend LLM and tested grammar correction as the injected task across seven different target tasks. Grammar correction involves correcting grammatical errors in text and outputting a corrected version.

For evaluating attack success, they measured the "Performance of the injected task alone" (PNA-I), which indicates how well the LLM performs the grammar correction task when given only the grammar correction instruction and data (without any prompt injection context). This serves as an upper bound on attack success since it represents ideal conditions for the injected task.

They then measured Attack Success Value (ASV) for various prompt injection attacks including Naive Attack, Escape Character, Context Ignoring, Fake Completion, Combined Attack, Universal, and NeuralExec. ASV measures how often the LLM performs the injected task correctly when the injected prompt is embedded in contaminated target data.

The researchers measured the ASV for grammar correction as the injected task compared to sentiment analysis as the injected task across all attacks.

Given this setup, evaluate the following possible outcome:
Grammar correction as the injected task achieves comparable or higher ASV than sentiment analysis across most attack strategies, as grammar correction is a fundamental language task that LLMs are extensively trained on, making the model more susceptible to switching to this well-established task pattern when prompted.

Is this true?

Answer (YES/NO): NO